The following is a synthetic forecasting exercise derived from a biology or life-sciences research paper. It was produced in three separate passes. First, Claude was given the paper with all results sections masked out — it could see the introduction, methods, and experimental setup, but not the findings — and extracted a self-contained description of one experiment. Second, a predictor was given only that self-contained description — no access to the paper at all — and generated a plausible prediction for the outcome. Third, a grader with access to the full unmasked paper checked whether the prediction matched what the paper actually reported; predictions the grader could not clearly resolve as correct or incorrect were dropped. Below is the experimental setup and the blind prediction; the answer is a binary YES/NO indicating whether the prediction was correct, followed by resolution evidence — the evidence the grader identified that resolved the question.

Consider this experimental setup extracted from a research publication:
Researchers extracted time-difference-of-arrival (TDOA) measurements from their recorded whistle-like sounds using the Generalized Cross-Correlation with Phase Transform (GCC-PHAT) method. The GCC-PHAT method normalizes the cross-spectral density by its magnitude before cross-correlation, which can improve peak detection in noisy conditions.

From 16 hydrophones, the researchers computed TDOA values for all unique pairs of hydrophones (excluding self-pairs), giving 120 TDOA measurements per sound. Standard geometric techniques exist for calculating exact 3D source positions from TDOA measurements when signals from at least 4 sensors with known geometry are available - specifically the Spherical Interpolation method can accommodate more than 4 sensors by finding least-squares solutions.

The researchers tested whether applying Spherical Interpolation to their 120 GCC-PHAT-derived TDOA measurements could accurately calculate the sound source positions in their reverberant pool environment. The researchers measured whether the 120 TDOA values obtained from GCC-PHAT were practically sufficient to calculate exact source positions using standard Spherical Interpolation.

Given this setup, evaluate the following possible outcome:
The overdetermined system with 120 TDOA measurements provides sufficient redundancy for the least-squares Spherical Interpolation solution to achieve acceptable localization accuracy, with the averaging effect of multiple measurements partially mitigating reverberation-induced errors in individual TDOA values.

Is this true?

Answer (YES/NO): NO